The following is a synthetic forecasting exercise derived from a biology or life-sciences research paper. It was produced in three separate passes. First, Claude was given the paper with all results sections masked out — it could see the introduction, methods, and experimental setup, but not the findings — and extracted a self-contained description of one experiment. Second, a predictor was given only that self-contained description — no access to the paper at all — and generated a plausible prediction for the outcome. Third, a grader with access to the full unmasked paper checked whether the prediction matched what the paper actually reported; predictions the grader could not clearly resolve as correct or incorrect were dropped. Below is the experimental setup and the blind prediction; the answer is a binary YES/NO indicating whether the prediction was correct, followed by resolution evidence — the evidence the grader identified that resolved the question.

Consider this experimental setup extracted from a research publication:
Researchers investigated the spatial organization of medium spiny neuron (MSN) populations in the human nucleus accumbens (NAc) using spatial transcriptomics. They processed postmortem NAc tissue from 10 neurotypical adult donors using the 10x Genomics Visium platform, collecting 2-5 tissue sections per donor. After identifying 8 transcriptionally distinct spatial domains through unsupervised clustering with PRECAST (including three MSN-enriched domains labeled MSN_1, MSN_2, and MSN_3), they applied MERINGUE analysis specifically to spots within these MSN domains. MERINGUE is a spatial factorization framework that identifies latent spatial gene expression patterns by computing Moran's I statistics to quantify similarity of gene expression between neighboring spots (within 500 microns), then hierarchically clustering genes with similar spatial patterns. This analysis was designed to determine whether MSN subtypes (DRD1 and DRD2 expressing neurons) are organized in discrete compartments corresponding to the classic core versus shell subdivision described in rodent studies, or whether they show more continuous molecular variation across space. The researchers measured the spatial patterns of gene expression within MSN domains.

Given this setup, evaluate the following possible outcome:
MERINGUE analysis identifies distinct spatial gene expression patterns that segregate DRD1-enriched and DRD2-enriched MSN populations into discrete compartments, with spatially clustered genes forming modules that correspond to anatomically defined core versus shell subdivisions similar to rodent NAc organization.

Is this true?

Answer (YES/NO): NO